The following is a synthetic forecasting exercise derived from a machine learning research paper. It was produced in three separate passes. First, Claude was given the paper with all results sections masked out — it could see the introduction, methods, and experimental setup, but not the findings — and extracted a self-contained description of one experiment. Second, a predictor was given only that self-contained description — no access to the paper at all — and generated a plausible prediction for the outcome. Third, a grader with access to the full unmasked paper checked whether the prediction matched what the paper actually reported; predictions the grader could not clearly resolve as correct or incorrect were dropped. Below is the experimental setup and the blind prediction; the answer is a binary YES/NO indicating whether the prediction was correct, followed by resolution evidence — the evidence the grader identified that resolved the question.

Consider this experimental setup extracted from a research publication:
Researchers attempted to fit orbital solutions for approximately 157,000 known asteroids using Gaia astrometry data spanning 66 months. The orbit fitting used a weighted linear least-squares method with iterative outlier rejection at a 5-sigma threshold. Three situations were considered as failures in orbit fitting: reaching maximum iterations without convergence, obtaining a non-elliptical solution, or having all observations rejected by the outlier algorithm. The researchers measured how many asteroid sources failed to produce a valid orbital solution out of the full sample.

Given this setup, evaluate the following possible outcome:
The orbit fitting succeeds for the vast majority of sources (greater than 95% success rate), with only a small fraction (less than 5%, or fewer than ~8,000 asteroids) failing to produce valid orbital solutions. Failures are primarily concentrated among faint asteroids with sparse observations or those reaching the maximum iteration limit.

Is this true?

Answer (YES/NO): YES